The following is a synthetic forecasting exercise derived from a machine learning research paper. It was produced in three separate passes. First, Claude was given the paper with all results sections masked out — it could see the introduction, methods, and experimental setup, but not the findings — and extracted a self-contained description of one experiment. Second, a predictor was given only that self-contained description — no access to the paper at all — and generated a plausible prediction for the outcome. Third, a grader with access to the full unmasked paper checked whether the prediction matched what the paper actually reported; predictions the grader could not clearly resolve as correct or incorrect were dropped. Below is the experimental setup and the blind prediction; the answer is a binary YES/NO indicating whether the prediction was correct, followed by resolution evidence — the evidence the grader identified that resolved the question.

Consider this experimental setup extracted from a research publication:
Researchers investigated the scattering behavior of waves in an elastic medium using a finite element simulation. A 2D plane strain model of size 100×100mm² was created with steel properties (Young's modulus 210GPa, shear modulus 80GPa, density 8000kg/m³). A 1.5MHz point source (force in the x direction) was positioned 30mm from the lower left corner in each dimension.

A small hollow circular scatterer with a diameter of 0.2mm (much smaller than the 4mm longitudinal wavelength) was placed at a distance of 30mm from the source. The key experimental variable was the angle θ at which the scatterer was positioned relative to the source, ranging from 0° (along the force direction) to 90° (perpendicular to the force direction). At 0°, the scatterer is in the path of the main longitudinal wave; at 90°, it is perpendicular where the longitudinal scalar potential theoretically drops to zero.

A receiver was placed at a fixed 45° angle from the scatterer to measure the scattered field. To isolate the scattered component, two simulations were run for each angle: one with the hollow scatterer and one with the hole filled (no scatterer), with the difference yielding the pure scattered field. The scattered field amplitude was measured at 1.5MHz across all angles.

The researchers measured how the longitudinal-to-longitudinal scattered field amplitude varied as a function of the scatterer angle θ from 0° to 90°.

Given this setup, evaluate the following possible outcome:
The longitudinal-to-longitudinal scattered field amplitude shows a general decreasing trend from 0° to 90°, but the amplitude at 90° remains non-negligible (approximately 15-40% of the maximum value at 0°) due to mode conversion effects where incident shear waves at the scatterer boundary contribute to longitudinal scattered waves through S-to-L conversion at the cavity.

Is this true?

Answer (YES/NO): NO